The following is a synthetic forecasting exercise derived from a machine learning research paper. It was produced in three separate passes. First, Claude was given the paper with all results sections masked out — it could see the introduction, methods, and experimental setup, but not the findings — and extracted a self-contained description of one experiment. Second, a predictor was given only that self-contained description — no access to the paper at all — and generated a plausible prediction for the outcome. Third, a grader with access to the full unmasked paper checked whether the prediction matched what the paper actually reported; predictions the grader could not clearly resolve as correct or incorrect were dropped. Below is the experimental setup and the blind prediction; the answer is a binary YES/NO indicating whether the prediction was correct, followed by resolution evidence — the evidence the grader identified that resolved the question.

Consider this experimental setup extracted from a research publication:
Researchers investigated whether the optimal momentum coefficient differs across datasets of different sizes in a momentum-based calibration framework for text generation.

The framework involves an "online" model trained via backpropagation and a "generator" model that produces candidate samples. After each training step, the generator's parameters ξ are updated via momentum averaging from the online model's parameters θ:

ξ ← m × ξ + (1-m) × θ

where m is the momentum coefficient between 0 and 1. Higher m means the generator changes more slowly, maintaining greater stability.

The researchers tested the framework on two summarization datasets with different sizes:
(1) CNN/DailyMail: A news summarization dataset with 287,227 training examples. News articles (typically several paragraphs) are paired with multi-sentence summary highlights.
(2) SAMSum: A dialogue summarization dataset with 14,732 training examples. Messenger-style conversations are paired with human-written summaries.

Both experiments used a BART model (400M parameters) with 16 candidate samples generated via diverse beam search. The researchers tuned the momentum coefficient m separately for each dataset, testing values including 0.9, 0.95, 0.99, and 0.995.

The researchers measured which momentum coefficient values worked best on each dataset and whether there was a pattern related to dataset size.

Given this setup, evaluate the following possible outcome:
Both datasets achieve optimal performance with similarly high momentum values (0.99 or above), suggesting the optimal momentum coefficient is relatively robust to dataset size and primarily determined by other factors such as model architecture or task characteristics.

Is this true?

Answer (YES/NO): YES